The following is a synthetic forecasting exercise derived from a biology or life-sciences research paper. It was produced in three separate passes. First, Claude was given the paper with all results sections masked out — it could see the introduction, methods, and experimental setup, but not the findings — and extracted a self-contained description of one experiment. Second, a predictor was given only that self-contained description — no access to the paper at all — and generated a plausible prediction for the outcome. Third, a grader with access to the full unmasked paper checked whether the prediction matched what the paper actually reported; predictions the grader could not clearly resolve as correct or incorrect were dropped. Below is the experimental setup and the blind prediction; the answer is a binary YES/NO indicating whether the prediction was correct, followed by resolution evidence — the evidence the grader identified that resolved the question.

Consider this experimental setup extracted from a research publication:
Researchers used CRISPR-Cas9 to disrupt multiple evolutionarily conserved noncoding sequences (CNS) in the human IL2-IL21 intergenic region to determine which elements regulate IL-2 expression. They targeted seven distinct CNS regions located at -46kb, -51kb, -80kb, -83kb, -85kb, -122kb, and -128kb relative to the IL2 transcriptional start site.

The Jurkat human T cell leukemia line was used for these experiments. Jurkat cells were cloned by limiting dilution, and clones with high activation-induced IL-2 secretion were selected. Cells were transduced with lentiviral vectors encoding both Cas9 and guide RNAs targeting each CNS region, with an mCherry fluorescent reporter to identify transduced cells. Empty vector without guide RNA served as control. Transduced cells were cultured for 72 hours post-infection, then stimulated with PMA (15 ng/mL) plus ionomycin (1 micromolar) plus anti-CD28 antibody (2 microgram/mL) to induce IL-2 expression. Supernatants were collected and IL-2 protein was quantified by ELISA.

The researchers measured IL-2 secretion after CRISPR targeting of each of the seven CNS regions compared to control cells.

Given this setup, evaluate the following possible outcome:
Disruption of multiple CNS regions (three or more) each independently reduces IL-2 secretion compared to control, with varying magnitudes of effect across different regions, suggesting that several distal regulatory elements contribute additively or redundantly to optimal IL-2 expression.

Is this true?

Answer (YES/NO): YES